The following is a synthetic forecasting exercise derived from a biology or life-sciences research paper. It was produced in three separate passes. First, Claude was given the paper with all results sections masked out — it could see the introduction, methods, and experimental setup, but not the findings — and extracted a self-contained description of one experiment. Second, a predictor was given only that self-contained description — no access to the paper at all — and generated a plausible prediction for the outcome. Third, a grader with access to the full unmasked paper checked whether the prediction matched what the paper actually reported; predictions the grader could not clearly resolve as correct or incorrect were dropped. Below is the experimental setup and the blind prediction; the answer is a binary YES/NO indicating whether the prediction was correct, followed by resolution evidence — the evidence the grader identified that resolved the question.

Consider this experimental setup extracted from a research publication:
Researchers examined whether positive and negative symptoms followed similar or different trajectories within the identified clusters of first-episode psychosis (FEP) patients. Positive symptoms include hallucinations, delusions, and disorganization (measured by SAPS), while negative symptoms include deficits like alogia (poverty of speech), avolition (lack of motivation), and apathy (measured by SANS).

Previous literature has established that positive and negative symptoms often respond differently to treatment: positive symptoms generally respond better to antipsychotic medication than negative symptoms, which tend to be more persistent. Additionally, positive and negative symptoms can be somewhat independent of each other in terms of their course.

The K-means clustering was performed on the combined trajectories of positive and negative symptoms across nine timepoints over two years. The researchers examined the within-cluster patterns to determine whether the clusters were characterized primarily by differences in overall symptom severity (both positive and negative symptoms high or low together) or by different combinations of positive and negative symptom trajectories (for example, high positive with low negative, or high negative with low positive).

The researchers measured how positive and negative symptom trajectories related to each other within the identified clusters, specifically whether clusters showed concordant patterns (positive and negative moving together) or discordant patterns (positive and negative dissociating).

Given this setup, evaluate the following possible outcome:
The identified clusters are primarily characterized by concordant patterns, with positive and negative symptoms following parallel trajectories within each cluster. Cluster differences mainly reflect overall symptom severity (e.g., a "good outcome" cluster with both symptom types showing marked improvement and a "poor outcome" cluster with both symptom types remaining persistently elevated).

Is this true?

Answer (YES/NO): NO